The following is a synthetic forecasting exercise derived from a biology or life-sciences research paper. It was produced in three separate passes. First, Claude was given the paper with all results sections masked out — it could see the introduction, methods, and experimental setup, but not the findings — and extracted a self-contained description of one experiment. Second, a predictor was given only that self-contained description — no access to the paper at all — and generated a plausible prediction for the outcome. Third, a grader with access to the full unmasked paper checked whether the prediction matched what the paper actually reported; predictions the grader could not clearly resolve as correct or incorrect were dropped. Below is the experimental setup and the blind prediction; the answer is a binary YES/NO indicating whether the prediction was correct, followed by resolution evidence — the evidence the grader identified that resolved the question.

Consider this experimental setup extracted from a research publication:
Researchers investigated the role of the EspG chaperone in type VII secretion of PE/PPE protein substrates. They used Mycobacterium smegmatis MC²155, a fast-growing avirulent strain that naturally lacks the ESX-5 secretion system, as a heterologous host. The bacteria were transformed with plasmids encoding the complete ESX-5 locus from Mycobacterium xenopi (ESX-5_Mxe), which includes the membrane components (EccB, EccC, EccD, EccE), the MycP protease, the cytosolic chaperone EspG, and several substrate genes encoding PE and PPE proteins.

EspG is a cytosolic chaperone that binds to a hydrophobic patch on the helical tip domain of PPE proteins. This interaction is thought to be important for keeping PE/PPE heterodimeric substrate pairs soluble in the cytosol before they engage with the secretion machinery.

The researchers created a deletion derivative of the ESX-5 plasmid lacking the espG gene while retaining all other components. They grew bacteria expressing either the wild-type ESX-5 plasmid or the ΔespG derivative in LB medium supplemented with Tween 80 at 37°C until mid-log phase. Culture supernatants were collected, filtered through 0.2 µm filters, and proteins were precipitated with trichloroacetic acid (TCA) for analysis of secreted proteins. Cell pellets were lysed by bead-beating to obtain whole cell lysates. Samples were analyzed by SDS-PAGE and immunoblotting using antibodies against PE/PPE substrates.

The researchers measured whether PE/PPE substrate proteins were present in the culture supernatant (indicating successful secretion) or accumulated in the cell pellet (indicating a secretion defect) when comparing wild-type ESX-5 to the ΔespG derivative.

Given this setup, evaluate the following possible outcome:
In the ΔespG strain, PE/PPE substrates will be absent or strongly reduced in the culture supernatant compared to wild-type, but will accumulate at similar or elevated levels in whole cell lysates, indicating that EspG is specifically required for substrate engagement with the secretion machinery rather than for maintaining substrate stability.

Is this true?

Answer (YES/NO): NO